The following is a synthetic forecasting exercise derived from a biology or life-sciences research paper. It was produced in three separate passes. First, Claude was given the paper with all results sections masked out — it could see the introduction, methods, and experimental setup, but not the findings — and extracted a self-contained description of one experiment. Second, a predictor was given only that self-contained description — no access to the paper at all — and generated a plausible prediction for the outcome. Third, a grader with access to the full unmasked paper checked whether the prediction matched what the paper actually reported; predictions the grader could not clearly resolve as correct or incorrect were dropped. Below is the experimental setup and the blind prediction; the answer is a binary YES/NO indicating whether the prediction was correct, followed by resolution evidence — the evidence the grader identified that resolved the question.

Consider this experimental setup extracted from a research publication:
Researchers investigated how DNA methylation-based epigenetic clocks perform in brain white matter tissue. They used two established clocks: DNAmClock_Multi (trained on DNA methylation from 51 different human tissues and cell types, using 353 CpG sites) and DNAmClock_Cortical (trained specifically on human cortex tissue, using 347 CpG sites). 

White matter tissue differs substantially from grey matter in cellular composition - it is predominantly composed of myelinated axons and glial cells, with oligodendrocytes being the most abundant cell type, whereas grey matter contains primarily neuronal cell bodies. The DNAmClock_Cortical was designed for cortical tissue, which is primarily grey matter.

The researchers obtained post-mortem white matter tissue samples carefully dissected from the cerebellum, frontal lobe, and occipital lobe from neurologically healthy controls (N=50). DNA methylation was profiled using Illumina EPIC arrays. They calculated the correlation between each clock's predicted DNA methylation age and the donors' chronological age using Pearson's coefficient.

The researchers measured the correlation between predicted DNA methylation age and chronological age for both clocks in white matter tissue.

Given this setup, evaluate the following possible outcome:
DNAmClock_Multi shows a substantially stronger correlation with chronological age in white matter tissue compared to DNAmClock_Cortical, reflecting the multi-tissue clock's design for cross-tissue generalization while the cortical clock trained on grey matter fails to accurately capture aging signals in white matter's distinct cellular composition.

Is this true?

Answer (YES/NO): NO